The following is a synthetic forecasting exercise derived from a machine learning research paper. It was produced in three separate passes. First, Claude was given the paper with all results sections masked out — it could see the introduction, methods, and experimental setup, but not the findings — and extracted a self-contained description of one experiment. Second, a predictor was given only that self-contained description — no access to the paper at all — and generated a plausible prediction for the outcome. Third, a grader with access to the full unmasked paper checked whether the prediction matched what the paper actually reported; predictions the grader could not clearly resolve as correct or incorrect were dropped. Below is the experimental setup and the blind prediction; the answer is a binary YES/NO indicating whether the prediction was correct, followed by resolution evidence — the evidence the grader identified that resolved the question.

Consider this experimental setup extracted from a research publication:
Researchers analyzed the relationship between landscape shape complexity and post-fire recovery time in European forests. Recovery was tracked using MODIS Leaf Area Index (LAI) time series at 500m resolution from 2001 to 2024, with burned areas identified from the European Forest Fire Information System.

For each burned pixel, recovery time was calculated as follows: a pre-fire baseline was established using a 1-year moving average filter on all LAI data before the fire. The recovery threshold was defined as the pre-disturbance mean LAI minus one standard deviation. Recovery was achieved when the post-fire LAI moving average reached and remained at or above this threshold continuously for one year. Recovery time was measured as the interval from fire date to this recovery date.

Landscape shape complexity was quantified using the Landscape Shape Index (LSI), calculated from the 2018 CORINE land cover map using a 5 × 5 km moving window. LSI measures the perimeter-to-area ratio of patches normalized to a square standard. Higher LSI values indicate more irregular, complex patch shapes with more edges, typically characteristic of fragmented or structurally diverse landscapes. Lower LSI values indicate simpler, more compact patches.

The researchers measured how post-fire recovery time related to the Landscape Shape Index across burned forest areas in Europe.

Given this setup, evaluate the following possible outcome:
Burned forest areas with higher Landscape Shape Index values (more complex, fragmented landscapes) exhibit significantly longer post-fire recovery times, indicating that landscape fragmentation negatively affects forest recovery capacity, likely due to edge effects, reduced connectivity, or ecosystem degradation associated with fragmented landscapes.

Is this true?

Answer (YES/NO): NO